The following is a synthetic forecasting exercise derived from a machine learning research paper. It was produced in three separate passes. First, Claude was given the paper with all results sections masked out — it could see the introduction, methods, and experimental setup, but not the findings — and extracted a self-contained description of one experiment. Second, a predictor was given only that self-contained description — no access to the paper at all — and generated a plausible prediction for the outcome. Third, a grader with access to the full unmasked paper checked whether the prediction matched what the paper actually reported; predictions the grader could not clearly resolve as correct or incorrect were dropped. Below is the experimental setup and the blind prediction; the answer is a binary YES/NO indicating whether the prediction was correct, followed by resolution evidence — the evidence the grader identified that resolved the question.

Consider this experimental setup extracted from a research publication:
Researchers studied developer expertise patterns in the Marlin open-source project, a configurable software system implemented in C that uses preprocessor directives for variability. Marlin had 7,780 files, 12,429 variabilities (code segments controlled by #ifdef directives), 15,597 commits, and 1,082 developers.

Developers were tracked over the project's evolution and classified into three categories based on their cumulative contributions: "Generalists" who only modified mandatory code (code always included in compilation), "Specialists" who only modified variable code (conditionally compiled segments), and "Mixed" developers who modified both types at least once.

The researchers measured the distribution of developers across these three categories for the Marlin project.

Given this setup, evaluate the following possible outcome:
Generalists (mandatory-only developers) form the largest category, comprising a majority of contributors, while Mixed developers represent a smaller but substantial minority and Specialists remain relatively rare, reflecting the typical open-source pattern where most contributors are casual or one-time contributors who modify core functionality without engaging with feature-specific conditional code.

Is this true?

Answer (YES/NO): NO